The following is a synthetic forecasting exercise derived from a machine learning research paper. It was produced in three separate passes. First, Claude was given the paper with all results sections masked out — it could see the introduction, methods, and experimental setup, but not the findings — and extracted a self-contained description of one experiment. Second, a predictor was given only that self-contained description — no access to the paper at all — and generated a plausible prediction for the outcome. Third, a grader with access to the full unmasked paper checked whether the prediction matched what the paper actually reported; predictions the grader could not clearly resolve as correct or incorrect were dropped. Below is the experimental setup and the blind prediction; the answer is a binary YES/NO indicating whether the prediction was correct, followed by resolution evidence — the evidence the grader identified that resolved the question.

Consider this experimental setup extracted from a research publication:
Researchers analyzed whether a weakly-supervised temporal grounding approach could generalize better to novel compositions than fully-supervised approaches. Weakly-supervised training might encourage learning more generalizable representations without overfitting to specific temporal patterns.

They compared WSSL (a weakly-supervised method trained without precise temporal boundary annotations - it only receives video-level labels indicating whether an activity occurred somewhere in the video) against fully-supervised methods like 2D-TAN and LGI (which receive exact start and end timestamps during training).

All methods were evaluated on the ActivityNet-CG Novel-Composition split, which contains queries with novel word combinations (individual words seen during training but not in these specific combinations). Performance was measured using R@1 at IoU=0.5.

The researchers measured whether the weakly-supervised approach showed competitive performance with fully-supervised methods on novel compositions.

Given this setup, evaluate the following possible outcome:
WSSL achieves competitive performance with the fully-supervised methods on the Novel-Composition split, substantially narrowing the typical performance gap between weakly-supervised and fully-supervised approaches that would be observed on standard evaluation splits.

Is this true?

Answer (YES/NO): NO